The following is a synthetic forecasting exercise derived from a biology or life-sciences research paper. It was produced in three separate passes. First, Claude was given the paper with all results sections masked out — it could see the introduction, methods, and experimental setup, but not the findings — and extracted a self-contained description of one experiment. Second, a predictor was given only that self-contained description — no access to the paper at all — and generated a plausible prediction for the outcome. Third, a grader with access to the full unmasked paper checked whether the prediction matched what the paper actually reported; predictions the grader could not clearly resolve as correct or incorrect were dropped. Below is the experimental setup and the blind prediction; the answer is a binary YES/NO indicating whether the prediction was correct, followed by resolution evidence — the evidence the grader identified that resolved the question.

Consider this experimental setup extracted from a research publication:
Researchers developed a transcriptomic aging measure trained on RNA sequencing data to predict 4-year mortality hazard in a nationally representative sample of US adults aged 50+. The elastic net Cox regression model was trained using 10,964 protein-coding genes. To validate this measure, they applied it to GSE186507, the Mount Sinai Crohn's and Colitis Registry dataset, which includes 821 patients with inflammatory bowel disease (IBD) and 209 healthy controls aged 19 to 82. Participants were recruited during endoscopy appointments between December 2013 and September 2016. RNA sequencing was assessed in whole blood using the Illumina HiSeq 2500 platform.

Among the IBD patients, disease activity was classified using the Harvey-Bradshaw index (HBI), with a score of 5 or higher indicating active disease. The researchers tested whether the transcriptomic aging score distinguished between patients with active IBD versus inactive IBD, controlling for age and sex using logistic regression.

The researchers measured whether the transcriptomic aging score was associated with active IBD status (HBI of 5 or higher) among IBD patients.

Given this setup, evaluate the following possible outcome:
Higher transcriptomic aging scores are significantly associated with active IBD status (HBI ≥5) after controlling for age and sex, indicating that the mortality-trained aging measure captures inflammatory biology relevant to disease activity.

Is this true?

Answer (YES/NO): YES